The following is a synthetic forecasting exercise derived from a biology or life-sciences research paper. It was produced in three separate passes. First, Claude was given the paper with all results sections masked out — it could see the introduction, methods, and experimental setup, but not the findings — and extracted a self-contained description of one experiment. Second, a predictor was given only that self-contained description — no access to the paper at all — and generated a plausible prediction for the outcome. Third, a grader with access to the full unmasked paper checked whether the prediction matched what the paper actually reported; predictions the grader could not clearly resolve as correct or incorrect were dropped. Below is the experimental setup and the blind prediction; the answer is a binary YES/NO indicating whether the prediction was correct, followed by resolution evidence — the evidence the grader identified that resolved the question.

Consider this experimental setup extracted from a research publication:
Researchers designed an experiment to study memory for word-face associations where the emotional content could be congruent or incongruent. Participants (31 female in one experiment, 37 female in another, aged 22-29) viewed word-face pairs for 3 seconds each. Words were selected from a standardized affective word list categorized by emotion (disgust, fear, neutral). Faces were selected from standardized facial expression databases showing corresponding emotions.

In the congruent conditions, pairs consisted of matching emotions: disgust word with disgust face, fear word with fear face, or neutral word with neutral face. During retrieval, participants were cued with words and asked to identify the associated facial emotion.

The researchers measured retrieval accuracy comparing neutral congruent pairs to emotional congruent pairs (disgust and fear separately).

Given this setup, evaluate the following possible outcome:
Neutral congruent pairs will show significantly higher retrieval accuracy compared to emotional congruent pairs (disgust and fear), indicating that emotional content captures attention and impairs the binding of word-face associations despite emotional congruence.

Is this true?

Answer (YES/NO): NO